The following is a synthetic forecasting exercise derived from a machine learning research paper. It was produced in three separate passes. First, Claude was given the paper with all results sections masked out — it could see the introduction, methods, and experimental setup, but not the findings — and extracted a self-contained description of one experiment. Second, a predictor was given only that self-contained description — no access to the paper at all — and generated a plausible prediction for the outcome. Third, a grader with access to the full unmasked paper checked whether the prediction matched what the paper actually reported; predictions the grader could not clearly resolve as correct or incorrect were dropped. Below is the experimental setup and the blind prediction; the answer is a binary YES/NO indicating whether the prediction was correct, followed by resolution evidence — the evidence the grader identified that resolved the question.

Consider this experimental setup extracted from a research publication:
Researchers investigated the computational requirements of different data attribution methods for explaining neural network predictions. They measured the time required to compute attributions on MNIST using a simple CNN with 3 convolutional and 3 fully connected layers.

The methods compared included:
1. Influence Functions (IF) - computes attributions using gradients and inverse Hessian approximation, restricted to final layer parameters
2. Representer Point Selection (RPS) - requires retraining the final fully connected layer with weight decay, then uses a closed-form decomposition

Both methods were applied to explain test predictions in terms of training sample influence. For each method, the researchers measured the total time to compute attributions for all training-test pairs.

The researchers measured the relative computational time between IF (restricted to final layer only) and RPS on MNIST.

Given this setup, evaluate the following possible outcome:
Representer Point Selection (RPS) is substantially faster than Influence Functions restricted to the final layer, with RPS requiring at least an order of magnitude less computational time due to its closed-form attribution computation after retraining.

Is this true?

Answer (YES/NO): YES